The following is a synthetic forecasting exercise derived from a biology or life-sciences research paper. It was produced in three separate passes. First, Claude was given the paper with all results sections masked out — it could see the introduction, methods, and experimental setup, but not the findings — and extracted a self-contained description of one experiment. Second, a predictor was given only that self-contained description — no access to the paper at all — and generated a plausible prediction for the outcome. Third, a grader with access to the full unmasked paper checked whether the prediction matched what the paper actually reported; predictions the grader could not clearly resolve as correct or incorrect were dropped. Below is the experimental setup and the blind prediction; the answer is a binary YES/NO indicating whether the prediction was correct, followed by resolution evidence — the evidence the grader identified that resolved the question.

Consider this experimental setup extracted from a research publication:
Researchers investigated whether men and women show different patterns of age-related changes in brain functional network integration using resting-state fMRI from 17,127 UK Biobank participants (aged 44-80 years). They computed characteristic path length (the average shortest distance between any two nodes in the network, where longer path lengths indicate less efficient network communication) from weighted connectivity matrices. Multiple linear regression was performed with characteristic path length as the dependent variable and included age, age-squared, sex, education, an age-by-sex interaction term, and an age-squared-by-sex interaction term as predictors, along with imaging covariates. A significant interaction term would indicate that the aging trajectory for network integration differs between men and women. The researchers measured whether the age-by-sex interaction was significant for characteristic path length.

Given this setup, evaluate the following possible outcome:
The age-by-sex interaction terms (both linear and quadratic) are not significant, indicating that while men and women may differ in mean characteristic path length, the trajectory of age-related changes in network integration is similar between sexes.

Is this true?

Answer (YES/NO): YES